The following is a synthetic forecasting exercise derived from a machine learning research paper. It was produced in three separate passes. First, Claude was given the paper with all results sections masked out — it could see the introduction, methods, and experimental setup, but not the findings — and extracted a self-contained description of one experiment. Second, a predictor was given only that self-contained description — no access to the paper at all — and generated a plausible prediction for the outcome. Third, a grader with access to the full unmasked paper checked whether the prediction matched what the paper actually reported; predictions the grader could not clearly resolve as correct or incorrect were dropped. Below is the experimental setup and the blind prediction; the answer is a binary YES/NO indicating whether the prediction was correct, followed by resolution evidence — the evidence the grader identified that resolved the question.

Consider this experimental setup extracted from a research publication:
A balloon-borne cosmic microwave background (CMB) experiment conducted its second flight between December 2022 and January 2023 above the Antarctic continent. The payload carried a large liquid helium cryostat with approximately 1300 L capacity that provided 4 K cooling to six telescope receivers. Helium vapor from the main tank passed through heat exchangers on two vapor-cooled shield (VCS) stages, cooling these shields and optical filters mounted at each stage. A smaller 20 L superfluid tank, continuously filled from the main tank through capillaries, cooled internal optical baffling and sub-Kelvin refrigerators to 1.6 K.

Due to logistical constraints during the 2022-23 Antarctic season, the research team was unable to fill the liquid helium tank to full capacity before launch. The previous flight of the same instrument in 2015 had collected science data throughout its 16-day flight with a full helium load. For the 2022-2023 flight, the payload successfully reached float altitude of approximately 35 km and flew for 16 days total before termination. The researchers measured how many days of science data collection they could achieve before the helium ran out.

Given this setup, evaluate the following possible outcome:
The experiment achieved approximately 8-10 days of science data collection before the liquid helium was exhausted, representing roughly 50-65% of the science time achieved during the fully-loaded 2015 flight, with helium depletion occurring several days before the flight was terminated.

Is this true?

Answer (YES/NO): YES